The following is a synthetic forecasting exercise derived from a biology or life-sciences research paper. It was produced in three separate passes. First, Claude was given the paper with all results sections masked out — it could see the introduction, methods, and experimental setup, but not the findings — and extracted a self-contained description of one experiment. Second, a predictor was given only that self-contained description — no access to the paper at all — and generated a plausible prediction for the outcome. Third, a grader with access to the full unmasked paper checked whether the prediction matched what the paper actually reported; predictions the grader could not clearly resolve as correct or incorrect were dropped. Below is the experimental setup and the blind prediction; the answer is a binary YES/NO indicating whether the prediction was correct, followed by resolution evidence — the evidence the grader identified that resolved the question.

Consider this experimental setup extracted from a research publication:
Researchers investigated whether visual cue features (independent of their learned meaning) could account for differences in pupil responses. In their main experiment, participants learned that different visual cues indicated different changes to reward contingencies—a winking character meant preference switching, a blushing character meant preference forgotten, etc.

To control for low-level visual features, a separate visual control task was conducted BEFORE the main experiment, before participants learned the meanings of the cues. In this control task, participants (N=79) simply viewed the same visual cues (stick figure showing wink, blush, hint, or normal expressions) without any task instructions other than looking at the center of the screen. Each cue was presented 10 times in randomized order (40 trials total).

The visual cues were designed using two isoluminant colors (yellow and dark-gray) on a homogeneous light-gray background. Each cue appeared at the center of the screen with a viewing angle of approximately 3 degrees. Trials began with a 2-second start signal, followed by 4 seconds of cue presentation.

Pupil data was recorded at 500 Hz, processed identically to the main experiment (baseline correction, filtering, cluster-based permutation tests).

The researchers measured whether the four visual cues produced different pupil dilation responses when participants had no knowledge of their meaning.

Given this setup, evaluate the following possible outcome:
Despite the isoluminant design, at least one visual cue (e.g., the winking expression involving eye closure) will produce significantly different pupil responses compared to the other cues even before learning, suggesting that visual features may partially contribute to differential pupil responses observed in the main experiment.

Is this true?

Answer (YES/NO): NO